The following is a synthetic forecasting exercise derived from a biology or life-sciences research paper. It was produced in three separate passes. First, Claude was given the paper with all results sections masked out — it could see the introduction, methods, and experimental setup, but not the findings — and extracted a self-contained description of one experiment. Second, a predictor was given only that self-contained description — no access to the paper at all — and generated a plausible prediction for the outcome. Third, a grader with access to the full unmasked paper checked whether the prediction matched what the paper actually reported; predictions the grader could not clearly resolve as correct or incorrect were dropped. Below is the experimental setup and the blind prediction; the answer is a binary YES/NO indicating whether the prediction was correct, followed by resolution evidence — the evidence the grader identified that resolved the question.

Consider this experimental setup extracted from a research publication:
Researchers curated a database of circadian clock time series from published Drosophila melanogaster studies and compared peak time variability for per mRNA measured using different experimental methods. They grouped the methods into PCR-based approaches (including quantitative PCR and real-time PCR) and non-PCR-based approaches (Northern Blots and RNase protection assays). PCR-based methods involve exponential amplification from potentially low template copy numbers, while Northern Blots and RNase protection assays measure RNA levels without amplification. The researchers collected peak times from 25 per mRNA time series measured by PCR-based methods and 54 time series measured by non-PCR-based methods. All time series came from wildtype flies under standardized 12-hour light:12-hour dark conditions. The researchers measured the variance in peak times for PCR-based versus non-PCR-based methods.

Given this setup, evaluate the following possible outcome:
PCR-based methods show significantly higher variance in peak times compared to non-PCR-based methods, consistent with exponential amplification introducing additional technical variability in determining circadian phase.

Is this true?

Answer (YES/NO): YES